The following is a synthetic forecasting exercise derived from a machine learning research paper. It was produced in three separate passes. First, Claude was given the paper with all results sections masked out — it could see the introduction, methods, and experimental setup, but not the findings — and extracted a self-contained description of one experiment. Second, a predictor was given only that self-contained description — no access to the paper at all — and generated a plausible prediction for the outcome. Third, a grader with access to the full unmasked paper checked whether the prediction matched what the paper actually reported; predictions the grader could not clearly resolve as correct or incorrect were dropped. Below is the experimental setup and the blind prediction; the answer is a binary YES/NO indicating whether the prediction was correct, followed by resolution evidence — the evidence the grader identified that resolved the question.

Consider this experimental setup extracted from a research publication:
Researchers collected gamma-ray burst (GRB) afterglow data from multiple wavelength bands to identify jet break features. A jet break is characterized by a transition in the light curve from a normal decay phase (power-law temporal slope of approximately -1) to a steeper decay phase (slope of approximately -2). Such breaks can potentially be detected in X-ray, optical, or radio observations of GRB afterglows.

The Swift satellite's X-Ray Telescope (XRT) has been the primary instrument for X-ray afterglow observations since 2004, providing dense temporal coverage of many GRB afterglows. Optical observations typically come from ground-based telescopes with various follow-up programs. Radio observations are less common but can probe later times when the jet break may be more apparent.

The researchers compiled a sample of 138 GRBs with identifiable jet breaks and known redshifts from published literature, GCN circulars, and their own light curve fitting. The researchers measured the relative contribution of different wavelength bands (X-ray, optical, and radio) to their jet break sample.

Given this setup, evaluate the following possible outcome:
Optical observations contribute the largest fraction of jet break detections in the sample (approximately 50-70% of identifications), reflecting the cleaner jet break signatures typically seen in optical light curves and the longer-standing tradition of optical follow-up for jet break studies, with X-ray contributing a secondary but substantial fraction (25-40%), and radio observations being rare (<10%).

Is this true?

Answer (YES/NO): NO